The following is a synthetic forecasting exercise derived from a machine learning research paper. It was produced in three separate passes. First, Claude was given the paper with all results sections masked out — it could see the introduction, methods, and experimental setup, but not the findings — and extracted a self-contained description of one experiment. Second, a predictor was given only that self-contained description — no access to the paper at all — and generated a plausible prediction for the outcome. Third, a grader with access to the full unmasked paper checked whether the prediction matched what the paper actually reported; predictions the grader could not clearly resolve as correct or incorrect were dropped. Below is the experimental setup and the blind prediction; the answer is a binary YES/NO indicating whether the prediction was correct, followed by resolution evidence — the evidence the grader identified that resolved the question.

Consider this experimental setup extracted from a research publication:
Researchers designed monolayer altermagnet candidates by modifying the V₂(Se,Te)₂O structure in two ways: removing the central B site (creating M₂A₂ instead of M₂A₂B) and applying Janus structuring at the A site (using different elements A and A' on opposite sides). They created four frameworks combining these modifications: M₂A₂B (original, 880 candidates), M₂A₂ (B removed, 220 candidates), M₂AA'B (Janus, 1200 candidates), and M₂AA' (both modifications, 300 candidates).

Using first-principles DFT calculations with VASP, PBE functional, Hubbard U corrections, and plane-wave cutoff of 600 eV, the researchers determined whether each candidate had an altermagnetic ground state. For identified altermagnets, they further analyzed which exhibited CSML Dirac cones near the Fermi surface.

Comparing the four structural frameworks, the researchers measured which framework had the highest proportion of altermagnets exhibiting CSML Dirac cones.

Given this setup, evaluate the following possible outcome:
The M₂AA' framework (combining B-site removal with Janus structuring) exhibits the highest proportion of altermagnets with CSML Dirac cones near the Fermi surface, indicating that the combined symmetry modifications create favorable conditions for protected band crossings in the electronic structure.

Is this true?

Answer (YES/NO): YES